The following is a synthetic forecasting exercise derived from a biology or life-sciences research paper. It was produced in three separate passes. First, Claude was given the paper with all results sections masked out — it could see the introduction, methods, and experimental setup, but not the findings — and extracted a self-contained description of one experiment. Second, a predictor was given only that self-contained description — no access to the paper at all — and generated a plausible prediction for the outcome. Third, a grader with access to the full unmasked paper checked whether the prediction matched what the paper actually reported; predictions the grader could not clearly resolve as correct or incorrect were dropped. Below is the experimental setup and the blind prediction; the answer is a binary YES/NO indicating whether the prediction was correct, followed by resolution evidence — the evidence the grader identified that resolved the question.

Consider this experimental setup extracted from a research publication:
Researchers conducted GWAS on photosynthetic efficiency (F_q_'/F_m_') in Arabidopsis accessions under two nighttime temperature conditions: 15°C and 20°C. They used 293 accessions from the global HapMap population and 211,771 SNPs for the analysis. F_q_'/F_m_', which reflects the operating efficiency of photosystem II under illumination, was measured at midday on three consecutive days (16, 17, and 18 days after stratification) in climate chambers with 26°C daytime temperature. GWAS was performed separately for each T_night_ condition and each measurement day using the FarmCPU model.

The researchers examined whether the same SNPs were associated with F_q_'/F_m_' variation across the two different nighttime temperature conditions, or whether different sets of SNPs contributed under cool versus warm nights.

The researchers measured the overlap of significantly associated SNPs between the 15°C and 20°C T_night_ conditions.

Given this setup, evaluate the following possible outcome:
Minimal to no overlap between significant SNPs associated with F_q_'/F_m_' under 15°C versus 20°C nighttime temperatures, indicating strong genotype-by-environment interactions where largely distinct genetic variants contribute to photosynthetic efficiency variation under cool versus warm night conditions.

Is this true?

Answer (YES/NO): YES